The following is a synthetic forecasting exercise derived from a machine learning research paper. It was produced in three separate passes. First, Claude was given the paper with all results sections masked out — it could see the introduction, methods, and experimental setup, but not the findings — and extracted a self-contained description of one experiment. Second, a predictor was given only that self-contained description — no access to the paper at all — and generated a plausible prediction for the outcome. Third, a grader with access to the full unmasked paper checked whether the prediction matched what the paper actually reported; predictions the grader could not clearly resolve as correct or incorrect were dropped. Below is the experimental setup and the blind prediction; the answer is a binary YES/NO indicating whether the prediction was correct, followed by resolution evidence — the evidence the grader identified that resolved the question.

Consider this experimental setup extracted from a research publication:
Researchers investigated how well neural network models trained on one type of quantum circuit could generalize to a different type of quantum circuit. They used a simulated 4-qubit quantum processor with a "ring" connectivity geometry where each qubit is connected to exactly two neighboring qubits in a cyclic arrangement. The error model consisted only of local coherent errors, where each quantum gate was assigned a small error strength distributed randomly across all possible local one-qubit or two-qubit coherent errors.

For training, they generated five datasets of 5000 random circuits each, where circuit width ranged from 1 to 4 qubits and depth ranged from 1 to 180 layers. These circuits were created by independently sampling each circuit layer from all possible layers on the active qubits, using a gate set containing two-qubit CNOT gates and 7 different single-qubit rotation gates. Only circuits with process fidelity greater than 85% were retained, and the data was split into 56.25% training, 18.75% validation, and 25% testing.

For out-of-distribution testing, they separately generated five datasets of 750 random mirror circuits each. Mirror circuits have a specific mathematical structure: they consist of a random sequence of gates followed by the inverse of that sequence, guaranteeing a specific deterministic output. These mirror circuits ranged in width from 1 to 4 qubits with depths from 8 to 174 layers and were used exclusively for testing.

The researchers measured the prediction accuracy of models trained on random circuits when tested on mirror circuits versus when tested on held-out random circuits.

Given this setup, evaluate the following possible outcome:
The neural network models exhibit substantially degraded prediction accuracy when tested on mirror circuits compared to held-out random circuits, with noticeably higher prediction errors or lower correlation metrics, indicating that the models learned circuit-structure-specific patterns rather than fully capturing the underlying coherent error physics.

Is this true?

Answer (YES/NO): NO